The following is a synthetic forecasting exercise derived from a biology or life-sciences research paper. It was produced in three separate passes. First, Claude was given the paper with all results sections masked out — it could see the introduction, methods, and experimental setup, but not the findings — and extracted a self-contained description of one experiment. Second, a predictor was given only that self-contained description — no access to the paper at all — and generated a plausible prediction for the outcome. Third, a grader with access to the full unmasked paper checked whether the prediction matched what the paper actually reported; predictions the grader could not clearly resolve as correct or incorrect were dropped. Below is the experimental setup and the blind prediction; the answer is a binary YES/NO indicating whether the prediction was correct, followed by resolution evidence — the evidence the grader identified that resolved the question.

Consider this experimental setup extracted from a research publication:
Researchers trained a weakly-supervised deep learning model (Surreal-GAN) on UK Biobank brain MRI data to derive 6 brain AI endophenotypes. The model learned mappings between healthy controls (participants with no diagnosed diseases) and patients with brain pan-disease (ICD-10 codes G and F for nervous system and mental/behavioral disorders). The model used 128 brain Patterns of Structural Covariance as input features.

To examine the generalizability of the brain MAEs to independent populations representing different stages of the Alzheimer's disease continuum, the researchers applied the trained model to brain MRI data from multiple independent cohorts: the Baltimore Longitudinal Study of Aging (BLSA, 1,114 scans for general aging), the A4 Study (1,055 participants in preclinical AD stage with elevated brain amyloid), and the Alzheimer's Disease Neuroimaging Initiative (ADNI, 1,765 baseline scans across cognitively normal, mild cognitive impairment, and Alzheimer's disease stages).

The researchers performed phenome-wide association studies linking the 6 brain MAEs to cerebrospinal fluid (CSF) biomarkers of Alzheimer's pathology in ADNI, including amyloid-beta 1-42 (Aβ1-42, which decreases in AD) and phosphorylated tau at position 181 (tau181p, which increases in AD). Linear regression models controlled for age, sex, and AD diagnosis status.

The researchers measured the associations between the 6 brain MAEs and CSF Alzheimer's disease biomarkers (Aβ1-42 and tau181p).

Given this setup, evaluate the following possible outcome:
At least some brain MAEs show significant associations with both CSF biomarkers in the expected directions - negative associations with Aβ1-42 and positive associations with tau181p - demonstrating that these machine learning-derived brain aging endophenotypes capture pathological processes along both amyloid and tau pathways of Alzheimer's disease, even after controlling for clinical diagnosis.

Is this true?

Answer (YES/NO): NO